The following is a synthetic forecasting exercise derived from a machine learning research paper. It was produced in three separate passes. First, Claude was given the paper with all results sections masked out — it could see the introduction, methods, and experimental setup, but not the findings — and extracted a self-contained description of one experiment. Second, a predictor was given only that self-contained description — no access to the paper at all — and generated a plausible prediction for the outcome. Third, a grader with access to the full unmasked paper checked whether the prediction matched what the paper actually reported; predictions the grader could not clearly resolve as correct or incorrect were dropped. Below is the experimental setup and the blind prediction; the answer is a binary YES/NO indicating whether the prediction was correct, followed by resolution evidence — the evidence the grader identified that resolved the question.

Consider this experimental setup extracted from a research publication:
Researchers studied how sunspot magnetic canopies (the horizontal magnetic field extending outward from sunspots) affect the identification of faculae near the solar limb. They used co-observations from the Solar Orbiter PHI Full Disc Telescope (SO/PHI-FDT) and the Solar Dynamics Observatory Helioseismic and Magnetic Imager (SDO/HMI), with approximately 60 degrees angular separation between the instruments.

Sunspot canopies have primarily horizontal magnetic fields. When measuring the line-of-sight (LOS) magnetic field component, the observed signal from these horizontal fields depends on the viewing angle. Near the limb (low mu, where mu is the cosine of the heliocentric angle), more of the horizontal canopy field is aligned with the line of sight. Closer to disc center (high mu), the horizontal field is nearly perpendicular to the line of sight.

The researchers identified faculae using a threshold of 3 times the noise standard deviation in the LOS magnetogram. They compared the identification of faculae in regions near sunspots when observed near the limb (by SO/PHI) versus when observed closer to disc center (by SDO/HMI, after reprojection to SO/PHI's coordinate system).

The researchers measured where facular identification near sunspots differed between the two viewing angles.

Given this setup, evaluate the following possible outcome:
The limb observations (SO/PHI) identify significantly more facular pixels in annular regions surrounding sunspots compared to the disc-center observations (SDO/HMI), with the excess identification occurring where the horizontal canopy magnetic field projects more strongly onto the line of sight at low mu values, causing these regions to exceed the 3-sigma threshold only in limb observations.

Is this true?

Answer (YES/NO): YES